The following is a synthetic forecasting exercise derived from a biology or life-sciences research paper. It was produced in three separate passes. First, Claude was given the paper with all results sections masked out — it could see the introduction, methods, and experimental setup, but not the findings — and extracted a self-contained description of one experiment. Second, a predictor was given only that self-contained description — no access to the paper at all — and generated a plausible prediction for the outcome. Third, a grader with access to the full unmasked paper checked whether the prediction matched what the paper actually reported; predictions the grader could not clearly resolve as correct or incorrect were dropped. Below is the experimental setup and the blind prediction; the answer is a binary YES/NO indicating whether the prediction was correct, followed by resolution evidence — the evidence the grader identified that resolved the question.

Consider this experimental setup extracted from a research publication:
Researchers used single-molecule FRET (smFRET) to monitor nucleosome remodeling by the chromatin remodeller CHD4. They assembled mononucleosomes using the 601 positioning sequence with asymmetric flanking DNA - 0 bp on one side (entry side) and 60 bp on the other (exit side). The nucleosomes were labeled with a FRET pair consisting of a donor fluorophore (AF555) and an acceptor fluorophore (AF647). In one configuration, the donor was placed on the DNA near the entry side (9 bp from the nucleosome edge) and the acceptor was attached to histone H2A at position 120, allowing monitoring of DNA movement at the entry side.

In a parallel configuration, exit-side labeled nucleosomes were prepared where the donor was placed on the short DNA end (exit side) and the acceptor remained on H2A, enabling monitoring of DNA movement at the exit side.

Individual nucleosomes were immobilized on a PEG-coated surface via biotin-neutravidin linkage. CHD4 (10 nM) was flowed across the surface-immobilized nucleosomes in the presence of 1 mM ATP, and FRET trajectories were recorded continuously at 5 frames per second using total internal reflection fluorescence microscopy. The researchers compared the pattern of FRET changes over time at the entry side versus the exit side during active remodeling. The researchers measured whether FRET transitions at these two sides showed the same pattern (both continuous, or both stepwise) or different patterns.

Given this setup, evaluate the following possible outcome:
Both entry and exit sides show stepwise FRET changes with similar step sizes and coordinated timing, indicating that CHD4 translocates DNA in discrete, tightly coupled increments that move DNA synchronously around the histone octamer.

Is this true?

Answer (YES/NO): NO